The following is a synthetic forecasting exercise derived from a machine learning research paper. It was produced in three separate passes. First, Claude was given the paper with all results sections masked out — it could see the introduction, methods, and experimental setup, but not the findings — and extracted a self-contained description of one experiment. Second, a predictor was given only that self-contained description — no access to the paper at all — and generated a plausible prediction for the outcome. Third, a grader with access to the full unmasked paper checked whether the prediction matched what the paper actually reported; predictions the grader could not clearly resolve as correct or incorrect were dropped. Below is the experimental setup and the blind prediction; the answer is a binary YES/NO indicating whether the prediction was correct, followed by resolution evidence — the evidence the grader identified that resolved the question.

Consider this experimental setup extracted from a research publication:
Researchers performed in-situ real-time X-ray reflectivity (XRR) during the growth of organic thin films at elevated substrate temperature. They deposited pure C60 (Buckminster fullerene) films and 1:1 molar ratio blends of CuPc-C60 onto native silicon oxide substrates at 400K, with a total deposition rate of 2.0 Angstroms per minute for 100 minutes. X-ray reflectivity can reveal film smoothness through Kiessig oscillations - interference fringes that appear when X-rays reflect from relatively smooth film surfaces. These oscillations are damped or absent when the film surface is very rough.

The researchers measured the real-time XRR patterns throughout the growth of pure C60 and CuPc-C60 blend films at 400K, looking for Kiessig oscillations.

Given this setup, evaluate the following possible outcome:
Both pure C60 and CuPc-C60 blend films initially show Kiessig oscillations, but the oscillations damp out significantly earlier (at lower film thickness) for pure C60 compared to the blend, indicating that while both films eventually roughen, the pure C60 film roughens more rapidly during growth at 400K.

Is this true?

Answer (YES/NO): NO